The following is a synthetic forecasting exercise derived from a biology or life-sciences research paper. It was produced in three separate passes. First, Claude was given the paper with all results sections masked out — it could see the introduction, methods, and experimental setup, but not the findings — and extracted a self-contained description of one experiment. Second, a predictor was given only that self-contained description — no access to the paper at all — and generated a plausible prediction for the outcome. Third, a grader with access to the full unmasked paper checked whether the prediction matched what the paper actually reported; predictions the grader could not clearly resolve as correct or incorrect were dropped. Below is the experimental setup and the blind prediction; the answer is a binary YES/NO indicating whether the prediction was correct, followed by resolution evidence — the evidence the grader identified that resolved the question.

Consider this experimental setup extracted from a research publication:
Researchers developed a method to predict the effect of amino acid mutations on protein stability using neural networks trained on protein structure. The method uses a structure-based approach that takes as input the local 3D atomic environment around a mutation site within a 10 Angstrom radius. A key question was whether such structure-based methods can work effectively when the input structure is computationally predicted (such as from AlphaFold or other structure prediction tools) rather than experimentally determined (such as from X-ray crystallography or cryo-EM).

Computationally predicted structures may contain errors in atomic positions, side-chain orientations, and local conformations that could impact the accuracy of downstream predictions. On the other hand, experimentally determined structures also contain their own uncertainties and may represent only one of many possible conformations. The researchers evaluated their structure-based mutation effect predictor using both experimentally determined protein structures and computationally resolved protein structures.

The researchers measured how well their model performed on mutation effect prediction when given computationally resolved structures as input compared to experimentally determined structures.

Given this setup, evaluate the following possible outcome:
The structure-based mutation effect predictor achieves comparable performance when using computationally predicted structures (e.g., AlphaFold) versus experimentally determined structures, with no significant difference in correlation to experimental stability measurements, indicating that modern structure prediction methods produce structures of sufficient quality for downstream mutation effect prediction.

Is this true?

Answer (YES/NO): YES